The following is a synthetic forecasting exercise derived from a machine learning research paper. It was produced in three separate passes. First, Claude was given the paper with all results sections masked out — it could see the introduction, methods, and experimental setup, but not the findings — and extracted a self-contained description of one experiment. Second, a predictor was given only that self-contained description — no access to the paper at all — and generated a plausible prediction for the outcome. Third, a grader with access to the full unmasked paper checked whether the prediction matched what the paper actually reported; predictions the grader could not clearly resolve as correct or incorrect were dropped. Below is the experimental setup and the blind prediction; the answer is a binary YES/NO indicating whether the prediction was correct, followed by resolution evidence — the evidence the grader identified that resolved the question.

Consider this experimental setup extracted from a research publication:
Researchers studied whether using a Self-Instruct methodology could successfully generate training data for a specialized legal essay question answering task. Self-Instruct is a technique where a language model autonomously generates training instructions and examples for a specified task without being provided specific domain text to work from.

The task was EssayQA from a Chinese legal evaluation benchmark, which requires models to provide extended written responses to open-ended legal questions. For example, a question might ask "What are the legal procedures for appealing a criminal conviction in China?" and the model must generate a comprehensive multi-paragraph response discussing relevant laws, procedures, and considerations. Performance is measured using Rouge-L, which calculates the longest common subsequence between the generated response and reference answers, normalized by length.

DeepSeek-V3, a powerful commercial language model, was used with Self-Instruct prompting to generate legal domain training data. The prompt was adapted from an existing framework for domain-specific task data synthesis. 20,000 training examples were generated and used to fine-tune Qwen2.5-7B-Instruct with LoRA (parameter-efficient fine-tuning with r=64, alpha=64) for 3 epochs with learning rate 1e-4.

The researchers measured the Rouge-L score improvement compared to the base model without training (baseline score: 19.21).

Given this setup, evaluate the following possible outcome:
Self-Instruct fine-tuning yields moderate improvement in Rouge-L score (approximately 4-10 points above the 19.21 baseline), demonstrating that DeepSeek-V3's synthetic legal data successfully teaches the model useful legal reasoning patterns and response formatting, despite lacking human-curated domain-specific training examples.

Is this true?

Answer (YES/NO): YES